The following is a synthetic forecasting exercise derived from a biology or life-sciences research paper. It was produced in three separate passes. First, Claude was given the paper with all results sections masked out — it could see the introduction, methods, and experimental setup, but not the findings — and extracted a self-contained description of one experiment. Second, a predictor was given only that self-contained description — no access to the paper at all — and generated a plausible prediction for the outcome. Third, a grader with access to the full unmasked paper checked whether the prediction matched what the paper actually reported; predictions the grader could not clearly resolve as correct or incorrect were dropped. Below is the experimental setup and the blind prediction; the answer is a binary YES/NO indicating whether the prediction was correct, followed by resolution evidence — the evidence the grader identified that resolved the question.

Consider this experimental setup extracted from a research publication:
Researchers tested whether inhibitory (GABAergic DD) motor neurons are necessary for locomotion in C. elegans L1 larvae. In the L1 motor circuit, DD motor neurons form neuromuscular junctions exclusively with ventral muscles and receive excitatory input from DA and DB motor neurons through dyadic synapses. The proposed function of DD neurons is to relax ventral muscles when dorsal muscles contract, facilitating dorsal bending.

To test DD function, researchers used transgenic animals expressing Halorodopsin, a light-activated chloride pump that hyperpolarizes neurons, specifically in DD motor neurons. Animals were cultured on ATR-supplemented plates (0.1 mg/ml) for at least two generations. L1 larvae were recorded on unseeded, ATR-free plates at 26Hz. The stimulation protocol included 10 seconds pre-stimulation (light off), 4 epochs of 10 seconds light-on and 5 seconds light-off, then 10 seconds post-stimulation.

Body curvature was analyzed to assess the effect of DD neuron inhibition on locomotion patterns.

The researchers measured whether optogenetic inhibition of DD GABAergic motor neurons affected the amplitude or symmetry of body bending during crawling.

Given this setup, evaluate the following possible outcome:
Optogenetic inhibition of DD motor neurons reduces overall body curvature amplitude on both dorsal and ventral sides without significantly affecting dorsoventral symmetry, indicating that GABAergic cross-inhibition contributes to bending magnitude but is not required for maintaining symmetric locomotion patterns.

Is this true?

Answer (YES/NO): NO